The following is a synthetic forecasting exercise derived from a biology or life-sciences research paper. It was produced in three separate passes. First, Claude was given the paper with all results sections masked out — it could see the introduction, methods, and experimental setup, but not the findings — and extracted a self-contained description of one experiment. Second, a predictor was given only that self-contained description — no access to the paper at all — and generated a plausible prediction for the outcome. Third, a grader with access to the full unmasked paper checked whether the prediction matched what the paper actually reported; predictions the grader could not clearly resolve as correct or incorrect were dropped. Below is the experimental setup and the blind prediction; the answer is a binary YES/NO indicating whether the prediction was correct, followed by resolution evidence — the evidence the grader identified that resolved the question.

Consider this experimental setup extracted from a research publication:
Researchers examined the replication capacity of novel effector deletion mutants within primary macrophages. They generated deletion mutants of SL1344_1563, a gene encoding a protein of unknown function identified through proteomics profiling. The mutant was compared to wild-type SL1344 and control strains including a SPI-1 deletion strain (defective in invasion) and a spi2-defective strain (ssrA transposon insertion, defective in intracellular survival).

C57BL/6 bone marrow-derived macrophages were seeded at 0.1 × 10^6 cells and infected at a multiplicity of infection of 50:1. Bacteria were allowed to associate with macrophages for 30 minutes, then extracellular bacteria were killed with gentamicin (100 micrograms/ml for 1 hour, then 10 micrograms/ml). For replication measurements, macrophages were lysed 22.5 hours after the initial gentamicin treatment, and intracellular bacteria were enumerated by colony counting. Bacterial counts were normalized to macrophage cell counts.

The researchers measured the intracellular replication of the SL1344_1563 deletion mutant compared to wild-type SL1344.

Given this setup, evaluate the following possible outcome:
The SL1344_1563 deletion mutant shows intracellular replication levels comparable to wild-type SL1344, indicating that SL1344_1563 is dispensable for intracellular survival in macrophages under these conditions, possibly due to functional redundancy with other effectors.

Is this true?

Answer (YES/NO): NO